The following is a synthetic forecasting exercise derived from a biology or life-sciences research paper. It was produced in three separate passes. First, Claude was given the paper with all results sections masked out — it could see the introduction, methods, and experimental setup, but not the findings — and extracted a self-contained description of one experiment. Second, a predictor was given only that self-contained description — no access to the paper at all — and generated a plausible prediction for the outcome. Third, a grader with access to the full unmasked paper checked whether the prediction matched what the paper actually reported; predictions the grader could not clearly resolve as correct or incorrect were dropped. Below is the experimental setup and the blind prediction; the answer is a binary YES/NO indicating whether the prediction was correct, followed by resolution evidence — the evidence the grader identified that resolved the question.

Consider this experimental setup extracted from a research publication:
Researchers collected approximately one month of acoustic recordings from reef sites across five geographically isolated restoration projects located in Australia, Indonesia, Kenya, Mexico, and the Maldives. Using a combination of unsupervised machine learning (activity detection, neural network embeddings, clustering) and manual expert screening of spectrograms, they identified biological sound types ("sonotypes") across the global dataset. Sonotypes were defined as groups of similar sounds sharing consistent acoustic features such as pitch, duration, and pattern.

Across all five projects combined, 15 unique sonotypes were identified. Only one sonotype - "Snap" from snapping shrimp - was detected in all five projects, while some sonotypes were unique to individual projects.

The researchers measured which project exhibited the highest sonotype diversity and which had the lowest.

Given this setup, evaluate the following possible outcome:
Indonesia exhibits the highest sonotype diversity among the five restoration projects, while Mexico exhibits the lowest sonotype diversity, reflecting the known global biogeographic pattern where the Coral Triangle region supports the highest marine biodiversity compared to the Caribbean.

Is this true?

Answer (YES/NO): NO